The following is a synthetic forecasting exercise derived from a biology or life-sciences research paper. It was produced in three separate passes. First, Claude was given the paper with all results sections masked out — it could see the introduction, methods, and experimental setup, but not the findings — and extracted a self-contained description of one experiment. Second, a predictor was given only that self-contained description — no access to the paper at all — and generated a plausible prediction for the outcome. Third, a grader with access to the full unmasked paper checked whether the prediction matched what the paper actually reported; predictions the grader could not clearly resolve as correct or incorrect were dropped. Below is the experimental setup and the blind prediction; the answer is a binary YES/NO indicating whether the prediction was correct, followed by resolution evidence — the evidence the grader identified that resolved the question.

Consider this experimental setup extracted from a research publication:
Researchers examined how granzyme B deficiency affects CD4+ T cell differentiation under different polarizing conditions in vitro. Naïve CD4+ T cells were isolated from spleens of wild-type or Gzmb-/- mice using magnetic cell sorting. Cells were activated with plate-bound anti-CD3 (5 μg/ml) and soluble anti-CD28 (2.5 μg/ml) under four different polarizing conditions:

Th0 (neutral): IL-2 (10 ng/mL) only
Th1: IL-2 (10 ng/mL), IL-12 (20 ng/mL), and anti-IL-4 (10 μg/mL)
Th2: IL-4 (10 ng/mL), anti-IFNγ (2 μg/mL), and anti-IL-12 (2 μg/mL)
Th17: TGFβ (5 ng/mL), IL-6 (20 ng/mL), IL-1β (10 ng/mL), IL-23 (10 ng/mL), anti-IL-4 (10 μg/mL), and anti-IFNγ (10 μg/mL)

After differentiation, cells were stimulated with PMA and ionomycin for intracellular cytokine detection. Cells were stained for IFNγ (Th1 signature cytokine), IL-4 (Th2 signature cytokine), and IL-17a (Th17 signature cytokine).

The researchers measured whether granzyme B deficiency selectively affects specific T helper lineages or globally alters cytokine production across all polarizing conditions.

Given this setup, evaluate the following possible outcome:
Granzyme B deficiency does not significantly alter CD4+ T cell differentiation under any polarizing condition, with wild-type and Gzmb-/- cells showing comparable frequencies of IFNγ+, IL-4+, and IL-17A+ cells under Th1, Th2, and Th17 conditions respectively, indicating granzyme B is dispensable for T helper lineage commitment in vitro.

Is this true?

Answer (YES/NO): NO